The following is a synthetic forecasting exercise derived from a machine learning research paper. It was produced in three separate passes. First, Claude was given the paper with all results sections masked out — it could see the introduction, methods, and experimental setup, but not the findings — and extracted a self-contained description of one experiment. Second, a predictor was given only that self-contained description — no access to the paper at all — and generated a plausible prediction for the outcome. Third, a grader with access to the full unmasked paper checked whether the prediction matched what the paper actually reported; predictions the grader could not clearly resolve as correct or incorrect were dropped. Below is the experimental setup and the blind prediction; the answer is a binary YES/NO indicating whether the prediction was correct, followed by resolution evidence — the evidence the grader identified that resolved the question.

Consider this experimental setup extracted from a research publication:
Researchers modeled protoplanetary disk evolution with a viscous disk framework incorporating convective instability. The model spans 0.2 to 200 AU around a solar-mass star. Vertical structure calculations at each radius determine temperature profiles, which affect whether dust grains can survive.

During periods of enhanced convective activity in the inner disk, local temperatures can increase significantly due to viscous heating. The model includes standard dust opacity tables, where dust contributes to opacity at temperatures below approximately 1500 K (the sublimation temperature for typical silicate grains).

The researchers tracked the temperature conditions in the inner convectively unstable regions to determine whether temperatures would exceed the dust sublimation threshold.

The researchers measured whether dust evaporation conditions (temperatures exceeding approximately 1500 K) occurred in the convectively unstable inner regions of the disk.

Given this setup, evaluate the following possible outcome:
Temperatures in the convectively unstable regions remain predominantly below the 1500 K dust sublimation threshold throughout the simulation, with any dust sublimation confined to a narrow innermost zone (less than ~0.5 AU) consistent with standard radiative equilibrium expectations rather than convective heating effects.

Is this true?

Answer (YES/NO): NO